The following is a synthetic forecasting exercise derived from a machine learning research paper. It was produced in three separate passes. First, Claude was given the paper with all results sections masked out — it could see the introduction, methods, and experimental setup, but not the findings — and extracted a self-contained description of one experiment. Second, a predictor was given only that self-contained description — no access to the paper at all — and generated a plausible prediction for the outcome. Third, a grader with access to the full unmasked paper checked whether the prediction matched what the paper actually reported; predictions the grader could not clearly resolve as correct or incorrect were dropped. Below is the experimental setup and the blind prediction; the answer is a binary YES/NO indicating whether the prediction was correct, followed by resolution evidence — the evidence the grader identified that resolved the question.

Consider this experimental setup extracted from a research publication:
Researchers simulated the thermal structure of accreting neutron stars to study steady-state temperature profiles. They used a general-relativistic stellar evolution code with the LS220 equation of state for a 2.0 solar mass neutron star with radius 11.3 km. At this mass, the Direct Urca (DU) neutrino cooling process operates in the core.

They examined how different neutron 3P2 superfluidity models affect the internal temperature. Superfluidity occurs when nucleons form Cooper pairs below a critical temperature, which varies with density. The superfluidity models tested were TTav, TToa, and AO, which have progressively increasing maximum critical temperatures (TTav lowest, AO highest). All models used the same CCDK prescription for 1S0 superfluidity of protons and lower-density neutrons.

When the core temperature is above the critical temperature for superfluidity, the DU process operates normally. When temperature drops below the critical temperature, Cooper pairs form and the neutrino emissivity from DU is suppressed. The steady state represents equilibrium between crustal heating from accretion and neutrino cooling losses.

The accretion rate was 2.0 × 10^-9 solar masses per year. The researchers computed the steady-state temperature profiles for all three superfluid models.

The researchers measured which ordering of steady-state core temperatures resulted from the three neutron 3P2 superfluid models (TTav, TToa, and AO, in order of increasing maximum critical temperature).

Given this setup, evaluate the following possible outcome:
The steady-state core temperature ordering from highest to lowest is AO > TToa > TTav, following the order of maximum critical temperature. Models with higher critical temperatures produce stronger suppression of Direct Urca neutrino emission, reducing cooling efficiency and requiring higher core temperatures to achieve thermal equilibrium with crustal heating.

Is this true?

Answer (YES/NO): YES